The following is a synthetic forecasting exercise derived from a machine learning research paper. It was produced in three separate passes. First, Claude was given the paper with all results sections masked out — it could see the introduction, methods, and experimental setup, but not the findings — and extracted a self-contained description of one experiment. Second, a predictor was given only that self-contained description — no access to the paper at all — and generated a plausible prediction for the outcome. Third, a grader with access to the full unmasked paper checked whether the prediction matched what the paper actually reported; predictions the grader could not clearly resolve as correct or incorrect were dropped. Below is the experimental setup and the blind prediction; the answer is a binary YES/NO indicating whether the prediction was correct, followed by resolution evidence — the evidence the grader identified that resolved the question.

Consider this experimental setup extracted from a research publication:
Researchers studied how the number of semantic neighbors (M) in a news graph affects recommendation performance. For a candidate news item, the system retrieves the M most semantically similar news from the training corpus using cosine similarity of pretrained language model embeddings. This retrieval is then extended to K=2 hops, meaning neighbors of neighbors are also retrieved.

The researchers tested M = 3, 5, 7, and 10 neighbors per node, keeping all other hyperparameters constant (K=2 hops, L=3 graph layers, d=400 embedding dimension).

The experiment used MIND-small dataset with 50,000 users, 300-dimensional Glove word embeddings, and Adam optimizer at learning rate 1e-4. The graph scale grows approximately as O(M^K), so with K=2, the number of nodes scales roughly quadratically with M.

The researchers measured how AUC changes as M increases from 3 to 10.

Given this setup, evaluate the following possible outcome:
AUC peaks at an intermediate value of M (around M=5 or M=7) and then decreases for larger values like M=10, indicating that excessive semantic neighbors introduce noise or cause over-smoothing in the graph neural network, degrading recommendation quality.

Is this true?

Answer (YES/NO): YES